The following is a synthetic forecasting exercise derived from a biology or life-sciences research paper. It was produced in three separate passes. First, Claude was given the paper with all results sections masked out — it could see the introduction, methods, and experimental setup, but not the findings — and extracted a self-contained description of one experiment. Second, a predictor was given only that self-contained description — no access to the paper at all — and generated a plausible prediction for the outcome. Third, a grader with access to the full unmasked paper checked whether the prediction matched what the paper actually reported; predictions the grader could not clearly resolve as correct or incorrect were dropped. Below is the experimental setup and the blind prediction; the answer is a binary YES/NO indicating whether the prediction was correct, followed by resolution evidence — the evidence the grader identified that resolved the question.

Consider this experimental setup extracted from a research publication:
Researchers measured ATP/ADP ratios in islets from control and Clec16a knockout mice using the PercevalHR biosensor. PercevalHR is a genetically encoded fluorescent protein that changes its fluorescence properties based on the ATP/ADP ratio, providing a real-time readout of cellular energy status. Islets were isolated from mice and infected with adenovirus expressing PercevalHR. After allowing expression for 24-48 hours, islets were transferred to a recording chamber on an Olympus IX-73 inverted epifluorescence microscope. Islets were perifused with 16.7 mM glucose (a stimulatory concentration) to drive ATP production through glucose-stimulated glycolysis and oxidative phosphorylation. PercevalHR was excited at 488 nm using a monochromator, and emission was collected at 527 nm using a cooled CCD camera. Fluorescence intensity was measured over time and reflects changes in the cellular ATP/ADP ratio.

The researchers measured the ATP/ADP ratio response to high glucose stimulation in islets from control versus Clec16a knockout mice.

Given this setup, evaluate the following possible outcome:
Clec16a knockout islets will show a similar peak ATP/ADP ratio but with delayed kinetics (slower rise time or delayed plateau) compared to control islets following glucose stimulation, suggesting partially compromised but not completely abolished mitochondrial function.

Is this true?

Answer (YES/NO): NO